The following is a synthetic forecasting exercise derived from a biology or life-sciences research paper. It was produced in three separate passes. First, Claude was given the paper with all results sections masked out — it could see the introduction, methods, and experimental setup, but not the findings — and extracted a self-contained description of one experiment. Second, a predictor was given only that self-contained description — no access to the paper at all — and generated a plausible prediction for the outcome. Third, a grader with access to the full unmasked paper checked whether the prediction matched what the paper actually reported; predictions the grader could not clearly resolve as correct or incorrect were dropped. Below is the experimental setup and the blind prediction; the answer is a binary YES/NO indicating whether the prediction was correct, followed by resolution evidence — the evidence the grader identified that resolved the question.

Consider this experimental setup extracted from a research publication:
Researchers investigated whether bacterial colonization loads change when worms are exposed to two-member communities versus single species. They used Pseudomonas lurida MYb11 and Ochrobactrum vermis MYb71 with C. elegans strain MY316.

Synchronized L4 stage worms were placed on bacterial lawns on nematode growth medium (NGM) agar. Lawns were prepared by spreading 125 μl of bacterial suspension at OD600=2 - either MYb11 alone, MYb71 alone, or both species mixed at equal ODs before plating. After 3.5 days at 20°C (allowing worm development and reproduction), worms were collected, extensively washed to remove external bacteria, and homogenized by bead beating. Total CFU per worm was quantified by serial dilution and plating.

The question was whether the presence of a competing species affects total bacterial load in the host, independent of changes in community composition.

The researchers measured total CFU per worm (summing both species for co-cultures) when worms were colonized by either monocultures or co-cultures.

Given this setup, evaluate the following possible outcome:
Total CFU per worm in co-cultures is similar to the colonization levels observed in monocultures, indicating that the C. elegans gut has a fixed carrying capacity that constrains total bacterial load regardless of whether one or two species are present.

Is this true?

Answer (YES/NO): YES